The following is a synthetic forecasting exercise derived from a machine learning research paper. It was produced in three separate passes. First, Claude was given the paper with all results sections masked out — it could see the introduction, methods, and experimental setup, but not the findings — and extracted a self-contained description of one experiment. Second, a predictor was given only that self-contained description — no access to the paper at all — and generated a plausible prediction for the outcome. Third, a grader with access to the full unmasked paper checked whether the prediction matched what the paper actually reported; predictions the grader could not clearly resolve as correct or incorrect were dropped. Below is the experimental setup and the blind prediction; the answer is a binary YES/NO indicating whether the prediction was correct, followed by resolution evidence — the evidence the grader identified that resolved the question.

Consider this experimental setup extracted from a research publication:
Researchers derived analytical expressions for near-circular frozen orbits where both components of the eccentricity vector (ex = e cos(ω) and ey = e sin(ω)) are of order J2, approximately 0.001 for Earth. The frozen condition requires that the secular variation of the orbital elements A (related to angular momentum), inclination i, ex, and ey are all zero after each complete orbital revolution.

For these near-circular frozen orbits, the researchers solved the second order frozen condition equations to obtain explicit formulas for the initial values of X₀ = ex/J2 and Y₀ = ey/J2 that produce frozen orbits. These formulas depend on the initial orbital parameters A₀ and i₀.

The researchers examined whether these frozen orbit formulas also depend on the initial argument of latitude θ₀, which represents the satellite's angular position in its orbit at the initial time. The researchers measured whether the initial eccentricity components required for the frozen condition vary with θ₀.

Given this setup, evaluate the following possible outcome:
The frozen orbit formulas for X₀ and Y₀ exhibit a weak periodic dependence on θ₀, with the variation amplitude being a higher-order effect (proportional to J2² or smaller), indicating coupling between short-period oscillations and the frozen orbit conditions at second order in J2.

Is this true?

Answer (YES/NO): NO